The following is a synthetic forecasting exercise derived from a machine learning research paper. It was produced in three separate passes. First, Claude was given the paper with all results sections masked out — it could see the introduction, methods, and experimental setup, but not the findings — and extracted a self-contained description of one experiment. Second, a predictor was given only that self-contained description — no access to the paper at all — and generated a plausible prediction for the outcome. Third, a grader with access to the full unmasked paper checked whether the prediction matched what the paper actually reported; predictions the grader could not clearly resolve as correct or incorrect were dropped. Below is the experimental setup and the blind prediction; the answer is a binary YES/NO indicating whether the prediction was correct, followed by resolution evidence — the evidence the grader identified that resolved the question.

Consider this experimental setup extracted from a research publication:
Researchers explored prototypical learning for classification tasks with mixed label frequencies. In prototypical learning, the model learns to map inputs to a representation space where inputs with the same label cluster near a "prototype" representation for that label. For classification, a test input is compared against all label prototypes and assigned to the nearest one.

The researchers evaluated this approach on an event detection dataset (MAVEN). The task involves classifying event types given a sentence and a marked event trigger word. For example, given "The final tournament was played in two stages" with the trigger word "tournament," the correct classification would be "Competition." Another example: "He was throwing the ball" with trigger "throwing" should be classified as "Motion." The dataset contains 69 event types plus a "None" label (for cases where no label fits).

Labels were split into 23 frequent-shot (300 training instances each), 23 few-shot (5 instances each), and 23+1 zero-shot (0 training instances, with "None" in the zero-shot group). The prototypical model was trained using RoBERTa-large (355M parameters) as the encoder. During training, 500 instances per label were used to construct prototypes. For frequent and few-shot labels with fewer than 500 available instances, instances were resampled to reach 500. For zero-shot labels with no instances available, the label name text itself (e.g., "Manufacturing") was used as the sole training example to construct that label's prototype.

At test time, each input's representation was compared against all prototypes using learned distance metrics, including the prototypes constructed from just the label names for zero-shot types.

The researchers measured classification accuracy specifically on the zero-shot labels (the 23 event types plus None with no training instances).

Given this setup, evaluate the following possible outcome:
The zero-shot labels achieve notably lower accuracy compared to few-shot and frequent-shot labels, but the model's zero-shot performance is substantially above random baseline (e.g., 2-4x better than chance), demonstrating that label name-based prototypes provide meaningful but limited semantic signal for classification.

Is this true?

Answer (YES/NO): NO